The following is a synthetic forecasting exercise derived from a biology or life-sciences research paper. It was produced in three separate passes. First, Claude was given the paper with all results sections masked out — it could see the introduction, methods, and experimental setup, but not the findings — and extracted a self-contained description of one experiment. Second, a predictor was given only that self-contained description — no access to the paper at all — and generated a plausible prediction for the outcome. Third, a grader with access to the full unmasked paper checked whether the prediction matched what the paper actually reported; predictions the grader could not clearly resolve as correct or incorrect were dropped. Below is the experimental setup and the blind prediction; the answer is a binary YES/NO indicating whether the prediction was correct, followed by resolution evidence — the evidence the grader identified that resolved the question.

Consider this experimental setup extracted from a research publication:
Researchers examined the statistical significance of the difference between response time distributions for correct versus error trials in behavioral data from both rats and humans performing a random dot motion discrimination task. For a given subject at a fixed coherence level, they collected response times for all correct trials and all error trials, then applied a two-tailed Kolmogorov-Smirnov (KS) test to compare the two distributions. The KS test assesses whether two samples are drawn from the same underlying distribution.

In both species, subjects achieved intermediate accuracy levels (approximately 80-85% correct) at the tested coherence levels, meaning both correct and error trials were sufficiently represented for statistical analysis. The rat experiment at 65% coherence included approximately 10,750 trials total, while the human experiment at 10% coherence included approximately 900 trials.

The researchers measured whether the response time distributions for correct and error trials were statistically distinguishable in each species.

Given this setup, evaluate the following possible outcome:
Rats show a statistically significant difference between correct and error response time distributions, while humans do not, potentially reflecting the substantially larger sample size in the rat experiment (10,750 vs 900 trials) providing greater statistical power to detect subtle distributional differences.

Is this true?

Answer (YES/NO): NO